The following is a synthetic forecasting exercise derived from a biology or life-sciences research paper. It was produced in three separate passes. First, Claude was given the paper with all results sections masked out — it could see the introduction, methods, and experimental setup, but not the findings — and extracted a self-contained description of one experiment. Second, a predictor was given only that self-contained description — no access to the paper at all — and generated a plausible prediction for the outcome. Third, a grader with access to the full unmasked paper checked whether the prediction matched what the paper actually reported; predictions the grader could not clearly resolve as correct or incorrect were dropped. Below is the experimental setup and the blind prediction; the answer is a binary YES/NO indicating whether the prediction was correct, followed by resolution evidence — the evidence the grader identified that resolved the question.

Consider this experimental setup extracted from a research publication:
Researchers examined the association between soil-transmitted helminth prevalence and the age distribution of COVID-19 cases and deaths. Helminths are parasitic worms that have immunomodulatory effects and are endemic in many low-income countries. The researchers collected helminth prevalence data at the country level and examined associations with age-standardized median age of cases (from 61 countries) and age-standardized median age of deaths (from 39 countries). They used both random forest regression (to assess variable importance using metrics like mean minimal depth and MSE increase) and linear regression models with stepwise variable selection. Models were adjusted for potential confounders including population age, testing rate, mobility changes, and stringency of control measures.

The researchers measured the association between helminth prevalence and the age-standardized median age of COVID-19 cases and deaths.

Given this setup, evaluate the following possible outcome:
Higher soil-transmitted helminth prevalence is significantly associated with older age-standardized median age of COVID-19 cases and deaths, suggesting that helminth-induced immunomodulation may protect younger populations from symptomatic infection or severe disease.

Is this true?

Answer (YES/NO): NO